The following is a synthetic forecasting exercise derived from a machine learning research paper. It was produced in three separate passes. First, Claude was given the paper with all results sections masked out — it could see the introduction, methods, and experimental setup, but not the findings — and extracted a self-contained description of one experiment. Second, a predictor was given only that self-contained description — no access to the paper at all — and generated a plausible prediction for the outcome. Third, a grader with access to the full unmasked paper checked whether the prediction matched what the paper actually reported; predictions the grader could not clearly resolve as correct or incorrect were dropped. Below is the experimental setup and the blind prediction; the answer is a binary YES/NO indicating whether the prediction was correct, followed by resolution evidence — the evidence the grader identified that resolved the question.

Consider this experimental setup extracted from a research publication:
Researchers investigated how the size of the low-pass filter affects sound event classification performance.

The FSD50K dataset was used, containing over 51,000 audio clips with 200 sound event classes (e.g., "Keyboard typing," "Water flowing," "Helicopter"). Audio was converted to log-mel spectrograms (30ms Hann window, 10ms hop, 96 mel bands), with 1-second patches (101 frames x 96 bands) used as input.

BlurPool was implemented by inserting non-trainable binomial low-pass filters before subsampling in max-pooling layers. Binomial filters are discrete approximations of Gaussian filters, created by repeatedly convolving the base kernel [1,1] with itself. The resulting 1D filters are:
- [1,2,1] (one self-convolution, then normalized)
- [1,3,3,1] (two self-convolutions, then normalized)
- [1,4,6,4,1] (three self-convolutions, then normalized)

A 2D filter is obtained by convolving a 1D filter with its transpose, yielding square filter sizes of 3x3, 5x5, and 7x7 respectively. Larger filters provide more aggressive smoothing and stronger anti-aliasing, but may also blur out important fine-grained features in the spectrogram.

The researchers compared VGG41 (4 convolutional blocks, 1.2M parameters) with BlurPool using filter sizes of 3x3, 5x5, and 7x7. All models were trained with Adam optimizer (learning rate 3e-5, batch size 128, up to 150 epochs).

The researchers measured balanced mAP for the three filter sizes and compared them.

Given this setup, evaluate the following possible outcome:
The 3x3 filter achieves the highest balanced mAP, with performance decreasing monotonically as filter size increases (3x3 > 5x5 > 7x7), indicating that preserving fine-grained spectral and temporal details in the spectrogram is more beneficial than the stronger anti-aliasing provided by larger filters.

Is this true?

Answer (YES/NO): NO